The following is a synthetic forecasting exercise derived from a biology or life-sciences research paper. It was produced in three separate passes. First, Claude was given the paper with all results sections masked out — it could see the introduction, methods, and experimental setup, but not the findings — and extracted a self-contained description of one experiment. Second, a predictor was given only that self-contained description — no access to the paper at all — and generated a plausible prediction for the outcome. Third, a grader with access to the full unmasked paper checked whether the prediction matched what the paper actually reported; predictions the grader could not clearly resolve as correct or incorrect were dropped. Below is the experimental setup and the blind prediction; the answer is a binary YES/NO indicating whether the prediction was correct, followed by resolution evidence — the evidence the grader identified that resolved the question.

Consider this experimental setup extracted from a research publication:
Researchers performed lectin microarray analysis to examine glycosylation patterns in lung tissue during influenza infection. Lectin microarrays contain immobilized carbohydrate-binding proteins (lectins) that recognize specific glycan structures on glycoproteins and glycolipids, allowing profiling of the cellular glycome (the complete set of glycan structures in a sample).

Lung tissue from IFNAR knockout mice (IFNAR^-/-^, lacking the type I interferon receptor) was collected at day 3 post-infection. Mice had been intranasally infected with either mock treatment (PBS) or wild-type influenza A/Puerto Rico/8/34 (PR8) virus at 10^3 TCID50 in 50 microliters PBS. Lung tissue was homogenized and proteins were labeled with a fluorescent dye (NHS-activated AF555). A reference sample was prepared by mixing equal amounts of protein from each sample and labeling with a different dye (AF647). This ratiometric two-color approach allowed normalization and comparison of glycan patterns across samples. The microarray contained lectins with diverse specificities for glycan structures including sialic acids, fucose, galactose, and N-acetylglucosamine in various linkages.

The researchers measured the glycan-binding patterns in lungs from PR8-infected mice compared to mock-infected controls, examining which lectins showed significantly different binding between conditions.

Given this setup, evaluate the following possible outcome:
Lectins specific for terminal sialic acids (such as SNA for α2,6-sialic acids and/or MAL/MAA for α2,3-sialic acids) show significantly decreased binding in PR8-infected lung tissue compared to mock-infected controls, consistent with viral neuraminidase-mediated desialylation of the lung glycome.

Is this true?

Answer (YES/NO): YES